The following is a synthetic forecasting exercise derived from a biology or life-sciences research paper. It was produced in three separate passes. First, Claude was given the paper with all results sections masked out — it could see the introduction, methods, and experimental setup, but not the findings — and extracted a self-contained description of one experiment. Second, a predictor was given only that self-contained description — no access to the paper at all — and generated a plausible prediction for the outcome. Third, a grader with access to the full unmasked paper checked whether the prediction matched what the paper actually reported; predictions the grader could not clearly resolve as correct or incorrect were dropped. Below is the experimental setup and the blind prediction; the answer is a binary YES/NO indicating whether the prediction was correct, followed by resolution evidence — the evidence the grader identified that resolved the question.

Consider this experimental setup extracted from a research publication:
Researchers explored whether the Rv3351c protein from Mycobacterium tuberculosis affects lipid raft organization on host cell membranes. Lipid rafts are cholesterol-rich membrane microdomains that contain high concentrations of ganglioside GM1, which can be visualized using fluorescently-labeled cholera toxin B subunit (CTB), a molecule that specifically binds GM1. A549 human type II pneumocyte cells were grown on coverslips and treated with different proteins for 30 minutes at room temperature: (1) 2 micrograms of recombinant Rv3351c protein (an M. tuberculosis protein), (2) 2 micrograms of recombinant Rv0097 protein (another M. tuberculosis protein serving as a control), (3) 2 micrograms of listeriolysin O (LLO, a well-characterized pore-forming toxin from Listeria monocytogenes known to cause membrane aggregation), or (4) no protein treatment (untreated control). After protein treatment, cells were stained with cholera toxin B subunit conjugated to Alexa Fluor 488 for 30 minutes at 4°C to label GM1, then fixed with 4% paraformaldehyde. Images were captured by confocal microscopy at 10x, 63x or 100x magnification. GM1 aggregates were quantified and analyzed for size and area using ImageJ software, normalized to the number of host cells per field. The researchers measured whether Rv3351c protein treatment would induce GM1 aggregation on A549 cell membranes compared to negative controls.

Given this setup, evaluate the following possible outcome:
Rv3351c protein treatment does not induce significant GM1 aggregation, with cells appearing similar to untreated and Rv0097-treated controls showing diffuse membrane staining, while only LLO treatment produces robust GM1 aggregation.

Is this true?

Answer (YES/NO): NO